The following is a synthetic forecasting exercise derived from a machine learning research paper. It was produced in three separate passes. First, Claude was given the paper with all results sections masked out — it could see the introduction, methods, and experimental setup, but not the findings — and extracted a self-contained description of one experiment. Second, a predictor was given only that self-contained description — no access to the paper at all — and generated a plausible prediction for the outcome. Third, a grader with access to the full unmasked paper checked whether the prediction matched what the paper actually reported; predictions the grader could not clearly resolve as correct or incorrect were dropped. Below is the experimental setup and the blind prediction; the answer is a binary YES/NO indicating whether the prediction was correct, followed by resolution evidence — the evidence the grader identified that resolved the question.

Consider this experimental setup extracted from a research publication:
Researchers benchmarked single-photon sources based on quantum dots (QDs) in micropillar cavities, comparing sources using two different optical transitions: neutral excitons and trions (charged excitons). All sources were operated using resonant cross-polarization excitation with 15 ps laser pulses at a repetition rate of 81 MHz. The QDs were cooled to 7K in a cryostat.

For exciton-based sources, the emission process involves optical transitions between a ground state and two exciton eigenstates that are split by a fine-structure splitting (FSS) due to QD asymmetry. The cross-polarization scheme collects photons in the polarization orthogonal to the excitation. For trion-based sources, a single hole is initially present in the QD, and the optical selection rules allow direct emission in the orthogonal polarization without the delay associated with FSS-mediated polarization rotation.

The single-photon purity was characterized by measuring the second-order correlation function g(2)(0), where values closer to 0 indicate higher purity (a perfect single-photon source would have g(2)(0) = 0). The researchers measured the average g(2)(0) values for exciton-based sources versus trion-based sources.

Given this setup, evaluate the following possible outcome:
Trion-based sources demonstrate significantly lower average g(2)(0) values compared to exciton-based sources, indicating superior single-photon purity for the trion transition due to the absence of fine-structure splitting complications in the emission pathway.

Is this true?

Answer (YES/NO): NO